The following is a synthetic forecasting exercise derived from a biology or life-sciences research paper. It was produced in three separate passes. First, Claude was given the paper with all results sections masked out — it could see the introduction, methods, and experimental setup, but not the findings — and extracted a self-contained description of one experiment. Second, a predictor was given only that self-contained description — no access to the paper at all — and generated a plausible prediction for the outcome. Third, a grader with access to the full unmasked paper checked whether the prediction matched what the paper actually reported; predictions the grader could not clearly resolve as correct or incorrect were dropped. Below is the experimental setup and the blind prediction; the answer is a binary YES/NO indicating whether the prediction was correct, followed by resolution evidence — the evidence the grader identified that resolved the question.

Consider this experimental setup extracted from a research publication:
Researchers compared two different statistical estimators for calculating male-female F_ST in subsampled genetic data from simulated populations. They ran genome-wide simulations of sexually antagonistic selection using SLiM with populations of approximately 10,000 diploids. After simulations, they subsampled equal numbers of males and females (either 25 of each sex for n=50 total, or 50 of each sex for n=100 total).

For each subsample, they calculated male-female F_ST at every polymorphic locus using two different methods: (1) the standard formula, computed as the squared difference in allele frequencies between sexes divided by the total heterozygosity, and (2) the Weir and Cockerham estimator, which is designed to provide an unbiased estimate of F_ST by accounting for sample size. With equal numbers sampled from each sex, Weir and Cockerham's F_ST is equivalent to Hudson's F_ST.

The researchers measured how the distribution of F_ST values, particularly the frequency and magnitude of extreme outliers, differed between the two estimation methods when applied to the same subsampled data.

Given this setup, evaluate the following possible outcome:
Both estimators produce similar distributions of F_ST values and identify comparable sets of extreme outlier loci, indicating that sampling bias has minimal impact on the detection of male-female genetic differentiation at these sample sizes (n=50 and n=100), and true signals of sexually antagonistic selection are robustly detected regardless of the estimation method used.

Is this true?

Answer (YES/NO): NO